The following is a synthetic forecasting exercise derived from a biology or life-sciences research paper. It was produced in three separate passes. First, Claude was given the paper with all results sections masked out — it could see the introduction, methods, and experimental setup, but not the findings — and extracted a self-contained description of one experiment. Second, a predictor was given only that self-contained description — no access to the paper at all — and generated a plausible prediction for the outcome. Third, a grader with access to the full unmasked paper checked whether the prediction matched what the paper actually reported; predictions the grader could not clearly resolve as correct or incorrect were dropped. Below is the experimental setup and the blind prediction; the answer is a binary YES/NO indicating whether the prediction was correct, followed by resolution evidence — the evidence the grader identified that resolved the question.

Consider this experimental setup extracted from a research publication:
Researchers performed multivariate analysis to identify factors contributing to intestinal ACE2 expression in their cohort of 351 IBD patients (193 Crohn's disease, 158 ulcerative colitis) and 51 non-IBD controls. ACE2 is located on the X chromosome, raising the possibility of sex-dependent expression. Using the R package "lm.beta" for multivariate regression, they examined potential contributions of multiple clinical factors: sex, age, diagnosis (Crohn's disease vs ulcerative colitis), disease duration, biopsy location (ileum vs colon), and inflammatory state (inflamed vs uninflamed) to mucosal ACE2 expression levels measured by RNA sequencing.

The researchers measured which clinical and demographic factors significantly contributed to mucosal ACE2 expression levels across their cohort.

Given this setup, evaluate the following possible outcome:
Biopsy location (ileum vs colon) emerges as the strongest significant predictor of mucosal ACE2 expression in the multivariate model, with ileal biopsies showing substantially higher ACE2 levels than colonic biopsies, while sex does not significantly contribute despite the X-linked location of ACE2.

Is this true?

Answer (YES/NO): YES